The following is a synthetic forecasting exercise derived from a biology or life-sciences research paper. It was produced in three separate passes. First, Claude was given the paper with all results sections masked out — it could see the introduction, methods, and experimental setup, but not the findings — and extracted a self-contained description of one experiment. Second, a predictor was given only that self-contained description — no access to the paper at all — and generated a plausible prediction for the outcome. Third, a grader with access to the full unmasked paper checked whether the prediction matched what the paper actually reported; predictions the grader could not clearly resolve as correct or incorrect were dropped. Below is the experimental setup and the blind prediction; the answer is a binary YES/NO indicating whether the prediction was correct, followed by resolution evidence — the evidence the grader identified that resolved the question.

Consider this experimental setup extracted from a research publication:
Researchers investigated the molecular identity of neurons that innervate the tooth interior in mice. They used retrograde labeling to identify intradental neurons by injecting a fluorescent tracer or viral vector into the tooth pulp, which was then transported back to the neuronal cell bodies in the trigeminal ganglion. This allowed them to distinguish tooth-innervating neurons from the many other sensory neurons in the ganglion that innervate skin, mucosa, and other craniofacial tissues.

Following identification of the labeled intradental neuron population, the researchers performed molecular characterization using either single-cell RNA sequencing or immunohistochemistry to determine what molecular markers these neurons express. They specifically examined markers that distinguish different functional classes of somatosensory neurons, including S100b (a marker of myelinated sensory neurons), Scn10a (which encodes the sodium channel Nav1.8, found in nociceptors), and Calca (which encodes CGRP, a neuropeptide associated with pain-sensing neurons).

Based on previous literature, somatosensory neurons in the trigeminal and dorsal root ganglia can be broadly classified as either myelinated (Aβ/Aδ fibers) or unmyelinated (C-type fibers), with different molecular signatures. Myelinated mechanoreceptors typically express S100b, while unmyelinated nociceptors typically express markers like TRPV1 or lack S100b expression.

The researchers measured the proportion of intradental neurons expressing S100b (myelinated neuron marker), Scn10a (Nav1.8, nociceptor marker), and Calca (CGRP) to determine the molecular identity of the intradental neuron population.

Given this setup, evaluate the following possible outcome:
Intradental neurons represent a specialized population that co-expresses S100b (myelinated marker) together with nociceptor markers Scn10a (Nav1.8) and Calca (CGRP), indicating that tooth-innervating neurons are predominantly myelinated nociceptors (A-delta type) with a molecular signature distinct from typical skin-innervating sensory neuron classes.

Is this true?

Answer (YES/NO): YES